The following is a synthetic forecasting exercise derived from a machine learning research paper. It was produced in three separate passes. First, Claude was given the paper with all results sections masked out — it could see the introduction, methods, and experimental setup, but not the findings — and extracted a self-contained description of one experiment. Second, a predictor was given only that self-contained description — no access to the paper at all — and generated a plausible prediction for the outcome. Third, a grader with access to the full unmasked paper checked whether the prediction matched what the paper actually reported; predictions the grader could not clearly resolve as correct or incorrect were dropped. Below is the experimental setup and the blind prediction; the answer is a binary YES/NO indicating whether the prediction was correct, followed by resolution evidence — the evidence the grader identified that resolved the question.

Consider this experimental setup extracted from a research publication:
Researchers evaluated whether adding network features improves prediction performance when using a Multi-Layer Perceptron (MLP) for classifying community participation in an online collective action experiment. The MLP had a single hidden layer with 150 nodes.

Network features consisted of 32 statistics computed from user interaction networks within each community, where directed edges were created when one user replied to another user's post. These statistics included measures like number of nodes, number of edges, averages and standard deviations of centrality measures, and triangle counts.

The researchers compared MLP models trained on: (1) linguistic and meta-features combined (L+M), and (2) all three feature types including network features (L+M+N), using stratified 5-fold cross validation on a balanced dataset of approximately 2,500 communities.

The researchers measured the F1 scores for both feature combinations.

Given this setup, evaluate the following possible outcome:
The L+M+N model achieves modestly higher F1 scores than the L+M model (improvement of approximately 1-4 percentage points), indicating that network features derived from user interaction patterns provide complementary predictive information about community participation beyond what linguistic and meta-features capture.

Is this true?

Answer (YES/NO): NO